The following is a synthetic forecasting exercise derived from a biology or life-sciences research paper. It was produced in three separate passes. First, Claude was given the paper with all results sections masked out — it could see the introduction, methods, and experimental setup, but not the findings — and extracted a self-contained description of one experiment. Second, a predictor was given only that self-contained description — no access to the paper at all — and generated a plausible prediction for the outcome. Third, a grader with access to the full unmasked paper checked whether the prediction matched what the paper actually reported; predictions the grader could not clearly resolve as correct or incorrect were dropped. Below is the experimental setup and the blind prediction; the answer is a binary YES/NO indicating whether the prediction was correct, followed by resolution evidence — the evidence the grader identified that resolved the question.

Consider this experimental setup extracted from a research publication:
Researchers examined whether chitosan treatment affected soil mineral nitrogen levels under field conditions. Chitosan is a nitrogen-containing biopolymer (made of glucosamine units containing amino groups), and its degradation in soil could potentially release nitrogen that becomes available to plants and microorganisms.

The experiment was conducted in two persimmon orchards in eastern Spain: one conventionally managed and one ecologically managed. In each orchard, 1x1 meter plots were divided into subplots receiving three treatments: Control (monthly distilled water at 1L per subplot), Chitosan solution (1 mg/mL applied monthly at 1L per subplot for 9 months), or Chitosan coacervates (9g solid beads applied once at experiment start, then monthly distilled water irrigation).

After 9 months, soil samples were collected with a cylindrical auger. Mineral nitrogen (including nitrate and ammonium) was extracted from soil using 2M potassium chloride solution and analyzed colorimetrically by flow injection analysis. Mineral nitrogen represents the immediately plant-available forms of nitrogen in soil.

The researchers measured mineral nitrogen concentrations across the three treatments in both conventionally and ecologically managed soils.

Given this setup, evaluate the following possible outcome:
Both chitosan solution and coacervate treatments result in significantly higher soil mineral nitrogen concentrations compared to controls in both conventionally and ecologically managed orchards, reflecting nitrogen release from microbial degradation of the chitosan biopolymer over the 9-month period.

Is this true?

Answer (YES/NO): NO